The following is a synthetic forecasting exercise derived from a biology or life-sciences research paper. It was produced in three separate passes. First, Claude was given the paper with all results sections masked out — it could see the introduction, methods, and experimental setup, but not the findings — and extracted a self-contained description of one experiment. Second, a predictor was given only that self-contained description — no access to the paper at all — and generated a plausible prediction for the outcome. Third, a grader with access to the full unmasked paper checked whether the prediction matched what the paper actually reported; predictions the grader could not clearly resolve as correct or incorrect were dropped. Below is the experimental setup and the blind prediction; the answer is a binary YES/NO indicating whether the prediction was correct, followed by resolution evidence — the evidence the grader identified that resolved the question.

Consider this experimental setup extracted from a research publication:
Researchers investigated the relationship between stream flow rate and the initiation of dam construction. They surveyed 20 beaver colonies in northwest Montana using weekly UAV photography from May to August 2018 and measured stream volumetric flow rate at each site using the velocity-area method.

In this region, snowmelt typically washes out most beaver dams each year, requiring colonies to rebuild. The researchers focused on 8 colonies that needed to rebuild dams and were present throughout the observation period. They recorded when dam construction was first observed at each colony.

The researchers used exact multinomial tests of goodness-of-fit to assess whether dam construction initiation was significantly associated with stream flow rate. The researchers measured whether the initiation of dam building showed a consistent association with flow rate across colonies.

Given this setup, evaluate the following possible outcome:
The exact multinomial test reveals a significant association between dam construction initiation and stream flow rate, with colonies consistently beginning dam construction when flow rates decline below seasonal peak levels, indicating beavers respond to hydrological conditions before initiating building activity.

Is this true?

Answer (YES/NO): NO